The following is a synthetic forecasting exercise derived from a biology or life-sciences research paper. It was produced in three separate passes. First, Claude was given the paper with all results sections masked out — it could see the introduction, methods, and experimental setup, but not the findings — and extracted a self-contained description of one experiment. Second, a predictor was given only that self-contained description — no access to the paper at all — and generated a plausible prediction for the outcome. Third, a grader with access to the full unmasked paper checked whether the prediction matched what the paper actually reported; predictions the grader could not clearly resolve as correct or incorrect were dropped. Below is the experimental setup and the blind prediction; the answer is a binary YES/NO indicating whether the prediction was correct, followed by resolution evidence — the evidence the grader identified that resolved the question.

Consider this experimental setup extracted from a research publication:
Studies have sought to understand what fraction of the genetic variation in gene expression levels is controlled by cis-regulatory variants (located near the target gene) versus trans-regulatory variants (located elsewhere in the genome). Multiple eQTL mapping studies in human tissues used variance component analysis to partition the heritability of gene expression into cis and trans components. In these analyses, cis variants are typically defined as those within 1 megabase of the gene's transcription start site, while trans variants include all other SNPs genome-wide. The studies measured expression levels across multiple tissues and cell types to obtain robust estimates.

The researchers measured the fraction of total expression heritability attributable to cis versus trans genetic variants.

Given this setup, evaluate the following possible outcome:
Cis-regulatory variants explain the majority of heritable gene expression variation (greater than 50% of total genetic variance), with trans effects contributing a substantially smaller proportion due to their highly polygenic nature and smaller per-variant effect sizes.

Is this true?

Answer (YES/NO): NO